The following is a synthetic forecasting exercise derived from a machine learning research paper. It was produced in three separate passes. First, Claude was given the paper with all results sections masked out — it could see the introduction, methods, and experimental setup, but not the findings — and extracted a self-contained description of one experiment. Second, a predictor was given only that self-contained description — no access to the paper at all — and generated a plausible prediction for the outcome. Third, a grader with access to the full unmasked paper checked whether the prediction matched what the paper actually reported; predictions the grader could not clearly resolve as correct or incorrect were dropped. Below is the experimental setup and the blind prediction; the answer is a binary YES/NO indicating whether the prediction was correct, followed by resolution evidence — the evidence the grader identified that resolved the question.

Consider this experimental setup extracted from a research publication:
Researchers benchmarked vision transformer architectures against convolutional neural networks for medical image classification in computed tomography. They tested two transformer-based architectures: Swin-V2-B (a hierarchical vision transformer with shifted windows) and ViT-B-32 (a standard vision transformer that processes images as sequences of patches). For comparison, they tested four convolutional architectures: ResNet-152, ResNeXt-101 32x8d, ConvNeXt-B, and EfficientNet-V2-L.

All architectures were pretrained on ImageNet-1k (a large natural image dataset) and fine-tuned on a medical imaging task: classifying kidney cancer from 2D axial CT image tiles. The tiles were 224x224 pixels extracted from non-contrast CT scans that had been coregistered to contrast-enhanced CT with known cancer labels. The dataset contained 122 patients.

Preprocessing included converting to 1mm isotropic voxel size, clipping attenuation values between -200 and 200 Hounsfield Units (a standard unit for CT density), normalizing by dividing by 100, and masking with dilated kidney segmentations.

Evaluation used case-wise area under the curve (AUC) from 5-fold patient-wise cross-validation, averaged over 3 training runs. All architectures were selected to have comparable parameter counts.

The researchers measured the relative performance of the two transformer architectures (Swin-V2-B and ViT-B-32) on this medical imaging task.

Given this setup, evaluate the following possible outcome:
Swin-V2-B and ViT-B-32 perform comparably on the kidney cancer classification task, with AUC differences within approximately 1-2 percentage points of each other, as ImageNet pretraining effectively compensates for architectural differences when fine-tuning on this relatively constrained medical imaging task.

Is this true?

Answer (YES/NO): NO